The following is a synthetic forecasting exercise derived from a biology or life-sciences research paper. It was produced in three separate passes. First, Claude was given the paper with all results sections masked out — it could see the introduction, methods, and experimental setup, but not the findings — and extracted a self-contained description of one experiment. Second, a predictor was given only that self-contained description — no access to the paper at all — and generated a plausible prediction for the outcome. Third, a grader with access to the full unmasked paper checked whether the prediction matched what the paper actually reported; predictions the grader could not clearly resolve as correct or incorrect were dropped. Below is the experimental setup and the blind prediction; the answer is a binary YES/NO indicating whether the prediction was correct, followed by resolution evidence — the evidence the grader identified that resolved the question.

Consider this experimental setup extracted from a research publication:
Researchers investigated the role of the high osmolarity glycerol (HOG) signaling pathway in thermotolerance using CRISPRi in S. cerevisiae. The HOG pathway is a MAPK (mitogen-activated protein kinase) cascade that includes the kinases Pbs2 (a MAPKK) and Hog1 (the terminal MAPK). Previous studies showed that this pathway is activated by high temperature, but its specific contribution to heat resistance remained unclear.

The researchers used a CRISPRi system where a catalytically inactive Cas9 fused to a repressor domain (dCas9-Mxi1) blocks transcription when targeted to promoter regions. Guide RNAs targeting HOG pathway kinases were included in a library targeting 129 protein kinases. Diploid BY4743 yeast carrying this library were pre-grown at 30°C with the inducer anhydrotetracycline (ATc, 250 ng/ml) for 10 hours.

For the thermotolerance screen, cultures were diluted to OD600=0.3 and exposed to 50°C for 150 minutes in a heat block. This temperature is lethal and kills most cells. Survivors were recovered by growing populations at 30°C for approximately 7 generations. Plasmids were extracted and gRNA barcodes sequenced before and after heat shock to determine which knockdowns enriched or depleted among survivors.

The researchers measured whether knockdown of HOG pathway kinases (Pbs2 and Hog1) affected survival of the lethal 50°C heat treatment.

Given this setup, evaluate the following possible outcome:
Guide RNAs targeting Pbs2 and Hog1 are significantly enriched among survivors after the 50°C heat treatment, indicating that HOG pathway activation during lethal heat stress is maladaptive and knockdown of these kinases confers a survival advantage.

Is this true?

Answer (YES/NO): NO